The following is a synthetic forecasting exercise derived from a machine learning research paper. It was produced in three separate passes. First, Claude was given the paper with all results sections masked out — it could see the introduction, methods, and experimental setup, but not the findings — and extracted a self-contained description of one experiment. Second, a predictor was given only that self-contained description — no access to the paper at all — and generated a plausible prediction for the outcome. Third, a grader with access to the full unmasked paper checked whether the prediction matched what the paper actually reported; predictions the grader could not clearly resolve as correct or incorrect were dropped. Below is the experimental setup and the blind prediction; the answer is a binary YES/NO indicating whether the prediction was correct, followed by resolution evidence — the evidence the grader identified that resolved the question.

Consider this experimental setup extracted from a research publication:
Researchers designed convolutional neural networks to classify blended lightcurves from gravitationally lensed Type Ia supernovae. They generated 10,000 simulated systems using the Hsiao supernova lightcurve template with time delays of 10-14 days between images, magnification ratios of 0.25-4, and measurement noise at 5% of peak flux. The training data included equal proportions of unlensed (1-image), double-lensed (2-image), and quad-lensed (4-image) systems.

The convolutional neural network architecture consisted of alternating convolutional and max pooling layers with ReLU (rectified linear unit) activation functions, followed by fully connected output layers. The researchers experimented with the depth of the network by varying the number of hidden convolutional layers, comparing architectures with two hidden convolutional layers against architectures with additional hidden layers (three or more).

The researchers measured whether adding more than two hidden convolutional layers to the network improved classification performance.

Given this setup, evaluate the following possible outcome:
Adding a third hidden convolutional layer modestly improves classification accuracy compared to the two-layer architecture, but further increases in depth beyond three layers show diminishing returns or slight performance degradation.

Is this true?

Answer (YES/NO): NO